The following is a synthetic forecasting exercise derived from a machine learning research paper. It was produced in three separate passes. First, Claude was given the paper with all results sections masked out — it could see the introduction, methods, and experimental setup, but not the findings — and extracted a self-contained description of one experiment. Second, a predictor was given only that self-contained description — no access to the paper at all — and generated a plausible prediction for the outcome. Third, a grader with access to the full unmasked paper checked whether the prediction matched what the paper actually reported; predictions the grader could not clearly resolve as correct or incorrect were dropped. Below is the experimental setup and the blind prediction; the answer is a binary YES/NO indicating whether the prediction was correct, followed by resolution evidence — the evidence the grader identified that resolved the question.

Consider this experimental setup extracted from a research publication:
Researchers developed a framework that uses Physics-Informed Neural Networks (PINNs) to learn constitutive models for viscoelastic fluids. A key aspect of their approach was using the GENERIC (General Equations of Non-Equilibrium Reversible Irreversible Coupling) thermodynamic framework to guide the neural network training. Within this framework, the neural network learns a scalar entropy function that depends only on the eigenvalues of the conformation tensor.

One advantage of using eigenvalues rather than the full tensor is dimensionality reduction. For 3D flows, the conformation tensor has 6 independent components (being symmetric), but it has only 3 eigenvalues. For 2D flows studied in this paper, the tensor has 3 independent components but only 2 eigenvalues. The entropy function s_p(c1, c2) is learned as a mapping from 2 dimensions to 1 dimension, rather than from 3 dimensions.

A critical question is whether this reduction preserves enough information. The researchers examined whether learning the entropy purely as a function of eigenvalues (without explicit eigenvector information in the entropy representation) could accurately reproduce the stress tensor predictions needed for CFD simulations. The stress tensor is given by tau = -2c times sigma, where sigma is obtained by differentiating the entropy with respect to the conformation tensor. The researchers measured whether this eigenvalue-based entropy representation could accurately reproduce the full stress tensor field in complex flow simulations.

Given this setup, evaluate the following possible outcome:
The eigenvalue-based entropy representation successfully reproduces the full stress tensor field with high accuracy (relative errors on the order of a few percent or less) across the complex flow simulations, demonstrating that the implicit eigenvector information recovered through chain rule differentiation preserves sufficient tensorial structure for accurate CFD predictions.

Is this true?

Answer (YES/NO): YES